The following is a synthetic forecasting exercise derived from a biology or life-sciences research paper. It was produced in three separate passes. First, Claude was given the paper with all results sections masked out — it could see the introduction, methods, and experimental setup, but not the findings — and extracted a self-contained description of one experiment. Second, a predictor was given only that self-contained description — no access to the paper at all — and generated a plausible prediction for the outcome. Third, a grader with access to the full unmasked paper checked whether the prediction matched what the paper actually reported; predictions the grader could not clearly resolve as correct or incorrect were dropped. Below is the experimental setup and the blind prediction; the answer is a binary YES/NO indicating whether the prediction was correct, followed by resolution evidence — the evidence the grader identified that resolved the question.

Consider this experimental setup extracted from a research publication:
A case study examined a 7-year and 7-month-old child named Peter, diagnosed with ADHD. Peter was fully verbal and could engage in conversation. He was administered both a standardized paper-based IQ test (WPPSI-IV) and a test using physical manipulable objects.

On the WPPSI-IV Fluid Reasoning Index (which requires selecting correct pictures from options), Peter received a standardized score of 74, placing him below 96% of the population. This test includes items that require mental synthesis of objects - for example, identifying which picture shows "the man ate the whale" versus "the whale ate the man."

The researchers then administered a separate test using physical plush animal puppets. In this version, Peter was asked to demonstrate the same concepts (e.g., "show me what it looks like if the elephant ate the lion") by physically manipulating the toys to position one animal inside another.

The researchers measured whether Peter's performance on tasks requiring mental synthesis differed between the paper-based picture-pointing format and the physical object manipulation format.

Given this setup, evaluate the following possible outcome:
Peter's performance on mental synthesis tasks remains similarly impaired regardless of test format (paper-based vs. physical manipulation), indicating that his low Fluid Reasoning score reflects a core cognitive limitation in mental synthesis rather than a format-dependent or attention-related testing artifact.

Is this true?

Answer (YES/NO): NO